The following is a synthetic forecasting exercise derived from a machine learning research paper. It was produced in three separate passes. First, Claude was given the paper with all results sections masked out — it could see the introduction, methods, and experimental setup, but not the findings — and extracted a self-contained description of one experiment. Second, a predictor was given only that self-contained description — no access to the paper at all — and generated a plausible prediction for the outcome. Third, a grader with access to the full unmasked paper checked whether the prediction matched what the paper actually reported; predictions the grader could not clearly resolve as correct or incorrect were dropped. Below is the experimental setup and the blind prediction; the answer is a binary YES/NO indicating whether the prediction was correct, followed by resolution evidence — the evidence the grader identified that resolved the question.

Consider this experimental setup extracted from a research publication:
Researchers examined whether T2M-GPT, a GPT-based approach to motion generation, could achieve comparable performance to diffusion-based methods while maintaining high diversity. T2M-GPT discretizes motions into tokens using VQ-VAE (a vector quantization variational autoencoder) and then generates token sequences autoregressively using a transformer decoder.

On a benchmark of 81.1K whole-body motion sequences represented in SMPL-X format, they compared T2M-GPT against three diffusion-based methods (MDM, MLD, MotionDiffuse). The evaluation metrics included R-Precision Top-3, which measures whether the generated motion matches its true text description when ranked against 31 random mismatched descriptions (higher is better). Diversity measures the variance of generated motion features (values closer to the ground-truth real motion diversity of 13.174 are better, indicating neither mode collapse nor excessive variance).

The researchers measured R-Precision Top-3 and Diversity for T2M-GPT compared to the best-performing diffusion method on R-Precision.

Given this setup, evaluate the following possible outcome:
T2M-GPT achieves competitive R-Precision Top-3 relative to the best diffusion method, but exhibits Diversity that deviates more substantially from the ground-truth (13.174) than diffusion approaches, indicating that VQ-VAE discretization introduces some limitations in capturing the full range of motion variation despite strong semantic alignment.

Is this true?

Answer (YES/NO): NO